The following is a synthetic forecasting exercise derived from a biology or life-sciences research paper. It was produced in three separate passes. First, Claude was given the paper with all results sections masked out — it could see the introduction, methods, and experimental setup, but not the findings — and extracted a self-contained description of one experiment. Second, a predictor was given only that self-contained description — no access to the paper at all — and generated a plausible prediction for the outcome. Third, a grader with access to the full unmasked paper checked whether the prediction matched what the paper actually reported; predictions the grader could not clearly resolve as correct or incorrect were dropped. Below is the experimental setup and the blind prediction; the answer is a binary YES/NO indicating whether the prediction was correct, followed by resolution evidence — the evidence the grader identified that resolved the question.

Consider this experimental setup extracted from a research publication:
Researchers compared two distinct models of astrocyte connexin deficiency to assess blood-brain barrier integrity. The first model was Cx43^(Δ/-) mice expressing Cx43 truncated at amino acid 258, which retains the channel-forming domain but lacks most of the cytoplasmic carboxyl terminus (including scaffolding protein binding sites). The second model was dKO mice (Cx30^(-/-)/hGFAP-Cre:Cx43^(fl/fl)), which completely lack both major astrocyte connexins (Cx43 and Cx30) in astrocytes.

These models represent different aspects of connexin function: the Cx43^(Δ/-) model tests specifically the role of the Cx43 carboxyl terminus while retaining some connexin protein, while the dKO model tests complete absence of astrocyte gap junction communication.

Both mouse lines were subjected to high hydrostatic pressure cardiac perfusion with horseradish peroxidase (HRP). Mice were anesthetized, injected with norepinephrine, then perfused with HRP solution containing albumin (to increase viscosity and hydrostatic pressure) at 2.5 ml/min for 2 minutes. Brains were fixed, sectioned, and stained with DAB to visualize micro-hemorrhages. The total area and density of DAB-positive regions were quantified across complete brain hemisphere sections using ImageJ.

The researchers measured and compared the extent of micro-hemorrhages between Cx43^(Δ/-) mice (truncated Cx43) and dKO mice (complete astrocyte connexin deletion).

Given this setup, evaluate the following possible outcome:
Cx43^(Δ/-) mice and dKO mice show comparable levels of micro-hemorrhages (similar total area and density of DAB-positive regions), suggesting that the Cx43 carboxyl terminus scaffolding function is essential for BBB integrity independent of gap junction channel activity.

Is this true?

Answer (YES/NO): YES